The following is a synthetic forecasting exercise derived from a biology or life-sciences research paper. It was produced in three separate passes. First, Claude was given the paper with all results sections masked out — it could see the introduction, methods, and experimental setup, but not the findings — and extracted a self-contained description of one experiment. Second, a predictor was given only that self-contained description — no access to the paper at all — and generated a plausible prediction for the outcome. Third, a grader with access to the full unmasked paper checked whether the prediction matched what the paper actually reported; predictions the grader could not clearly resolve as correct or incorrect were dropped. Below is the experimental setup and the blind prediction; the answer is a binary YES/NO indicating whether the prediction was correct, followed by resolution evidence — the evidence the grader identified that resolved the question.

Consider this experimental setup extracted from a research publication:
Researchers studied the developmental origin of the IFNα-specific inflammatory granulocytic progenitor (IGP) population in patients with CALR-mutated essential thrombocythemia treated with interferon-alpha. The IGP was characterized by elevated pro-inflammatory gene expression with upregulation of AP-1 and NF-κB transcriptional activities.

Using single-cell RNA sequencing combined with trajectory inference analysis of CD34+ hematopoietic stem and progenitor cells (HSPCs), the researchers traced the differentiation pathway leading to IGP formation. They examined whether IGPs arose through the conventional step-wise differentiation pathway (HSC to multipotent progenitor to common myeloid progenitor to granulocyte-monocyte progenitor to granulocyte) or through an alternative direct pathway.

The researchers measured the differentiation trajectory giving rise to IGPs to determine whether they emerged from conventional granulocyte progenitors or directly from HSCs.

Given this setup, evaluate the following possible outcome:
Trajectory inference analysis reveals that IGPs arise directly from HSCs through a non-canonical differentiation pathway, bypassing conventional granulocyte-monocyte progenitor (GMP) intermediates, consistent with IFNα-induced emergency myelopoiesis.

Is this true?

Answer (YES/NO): YES